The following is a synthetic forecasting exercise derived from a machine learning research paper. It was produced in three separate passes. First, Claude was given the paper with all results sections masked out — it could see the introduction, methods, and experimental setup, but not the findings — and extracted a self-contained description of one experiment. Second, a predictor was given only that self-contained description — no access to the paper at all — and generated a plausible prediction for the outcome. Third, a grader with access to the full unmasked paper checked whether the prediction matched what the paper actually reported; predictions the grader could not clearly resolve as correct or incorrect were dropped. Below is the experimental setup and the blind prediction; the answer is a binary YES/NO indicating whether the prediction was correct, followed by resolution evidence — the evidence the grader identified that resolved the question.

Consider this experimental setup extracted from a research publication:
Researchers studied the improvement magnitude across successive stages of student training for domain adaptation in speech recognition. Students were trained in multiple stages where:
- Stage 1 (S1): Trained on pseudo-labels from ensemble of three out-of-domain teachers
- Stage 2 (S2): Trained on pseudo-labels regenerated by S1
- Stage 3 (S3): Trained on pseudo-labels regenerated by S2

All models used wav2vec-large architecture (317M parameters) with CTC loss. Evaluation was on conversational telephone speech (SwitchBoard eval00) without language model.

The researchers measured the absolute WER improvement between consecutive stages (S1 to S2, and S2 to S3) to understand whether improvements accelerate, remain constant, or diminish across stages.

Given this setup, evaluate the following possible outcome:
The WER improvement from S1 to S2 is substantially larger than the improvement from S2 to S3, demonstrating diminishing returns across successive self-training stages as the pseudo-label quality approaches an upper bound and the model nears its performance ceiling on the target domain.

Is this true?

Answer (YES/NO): YES